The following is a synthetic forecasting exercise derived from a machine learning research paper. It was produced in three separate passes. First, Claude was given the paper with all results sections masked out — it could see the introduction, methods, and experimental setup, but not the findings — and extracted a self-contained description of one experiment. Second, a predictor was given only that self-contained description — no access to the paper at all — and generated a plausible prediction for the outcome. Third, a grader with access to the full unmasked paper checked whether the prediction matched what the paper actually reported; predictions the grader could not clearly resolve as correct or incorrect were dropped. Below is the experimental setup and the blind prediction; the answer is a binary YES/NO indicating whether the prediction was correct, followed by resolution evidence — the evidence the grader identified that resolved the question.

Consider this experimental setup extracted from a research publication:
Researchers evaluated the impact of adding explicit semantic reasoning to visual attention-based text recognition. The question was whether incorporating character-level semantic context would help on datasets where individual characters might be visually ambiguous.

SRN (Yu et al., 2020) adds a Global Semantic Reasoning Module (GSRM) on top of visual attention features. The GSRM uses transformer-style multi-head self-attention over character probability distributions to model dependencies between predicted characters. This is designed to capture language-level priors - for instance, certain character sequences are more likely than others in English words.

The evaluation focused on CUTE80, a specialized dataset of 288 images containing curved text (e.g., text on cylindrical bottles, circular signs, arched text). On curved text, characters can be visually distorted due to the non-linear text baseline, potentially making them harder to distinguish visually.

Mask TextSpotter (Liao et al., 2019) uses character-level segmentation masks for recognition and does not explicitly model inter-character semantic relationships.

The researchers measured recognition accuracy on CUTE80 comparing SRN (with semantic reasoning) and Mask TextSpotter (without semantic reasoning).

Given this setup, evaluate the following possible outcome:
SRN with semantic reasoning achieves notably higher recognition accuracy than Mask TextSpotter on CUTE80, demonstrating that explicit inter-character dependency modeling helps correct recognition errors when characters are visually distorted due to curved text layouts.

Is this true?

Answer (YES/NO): NO